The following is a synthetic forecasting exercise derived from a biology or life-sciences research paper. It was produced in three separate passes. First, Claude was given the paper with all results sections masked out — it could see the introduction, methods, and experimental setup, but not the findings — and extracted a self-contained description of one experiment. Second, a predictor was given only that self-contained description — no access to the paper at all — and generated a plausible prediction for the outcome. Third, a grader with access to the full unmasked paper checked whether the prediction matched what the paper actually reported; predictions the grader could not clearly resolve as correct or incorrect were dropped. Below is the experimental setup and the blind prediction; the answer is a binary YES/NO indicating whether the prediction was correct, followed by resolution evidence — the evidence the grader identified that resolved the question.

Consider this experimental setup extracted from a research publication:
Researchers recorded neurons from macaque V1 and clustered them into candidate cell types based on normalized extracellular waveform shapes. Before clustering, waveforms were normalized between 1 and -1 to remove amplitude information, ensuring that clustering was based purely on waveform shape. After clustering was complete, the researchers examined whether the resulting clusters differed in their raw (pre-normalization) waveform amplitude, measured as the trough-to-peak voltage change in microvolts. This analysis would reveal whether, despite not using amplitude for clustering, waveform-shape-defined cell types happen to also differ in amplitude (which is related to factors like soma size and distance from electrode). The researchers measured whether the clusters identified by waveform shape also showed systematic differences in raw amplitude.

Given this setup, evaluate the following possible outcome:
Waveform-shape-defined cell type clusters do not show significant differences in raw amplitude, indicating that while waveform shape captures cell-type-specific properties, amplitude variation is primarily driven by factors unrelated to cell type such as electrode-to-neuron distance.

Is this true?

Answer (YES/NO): NO